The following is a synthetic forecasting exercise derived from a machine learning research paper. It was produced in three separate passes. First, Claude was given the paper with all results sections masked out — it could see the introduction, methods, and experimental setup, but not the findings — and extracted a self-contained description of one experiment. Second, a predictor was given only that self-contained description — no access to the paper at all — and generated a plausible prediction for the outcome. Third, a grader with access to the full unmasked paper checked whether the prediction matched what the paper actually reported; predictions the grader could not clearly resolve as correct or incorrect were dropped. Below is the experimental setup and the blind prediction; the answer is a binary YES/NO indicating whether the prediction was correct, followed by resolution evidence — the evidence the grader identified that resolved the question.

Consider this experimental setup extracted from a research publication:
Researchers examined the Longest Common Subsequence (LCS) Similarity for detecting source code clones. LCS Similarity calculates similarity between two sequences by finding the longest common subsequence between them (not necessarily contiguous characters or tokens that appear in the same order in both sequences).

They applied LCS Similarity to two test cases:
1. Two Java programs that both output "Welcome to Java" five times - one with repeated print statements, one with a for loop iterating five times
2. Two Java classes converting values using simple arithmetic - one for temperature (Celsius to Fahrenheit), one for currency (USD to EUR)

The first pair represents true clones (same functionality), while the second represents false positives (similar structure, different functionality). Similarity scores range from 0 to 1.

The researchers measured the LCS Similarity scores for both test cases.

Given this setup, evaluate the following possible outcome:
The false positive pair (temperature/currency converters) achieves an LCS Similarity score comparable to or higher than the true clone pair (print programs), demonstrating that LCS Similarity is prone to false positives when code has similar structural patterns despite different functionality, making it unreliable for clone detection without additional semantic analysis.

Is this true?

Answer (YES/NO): YES